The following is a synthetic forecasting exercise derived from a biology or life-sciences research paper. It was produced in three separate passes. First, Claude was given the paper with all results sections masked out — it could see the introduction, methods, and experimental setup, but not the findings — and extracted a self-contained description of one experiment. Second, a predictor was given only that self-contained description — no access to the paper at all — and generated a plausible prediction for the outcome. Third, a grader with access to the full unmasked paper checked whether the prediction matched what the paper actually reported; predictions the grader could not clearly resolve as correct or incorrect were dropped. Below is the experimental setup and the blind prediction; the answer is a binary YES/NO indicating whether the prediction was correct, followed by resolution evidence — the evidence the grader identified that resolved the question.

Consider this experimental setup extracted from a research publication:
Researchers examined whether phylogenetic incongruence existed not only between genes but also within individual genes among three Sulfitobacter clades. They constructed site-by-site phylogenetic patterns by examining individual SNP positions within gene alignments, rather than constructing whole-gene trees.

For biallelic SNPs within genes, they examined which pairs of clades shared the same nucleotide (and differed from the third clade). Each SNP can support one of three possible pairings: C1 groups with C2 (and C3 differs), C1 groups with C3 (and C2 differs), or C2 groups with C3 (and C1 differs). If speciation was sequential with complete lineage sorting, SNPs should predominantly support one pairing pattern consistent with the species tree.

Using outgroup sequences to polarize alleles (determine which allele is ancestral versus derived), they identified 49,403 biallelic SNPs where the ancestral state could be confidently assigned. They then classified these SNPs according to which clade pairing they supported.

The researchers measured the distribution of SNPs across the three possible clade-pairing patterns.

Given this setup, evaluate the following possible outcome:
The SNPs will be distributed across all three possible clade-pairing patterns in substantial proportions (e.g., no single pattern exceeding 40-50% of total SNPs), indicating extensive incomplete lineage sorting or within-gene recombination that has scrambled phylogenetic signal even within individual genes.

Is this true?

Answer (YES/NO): YES